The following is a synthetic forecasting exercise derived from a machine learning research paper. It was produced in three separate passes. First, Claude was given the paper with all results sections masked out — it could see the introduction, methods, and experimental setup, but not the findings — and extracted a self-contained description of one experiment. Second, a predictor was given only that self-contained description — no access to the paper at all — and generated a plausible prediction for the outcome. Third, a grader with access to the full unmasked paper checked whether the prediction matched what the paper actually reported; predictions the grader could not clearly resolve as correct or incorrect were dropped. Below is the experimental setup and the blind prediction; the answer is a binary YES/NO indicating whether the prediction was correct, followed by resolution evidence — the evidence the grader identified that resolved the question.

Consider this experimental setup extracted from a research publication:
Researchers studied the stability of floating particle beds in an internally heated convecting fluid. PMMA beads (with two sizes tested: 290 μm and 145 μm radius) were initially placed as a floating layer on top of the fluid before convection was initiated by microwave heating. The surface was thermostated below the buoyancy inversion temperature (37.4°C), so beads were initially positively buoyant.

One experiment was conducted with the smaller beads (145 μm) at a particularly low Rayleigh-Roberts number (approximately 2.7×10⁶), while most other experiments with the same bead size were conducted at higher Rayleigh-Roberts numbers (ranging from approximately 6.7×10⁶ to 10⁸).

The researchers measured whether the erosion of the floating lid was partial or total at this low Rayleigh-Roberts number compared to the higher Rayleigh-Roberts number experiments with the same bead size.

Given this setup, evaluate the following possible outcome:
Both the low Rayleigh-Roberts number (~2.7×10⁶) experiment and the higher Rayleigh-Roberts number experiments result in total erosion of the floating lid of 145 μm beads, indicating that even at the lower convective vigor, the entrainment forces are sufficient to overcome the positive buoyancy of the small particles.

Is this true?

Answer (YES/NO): NO